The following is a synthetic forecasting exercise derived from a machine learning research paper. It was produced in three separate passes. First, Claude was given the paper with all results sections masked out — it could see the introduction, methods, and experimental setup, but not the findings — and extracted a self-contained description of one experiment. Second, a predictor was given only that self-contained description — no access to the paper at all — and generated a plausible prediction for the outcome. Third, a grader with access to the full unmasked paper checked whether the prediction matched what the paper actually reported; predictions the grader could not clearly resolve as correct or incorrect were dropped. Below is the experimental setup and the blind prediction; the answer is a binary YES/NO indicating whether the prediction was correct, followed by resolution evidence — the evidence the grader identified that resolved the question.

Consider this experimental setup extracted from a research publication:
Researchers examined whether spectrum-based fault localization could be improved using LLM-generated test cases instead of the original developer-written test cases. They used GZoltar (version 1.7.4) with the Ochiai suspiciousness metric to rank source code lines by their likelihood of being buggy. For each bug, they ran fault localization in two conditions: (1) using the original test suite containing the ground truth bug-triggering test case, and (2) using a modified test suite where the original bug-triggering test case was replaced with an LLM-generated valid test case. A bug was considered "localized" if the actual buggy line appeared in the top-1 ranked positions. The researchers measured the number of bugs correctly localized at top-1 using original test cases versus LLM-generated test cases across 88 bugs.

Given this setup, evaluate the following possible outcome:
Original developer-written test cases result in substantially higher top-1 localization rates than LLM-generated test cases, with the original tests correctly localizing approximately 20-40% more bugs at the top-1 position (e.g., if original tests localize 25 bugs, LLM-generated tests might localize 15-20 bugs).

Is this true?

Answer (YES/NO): NO